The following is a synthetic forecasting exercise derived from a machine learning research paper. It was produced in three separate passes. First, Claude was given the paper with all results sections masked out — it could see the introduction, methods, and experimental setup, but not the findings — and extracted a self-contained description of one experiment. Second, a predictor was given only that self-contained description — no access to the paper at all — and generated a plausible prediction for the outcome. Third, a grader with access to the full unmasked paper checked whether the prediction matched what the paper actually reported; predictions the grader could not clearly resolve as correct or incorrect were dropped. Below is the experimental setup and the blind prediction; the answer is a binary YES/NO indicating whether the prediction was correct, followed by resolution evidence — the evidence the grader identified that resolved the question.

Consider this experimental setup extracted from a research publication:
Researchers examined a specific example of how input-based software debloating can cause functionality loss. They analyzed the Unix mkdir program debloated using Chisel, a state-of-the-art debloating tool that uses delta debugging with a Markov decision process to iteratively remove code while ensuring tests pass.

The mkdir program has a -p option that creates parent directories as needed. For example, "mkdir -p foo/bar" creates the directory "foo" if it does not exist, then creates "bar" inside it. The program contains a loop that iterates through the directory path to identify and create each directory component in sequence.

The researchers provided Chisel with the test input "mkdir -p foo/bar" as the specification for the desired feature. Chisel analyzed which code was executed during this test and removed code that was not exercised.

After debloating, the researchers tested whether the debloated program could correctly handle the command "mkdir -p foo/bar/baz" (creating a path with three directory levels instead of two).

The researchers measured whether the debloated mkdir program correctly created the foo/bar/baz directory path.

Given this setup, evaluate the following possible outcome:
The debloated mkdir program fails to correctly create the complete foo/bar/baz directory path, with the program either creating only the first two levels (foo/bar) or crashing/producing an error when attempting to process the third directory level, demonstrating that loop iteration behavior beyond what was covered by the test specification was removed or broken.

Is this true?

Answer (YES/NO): YES